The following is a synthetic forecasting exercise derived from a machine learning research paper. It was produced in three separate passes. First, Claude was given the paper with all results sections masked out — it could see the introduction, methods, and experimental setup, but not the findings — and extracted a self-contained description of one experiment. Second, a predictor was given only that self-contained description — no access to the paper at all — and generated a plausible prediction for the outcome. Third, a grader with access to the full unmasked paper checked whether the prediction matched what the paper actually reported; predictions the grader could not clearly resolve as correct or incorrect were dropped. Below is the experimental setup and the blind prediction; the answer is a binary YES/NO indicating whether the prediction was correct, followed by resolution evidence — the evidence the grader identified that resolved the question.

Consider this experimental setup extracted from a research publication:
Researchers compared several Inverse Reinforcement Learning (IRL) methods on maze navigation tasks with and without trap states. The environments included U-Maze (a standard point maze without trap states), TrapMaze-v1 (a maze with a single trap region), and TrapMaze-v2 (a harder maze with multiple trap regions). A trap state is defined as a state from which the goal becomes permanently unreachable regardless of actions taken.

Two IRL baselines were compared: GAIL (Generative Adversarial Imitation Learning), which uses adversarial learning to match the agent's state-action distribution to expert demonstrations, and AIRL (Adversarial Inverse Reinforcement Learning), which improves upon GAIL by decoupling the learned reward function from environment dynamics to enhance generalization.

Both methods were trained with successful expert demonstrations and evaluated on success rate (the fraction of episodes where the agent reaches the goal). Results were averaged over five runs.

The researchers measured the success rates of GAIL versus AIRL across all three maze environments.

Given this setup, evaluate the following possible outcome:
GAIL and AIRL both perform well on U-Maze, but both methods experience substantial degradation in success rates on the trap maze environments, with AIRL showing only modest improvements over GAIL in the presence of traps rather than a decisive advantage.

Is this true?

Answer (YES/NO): NO